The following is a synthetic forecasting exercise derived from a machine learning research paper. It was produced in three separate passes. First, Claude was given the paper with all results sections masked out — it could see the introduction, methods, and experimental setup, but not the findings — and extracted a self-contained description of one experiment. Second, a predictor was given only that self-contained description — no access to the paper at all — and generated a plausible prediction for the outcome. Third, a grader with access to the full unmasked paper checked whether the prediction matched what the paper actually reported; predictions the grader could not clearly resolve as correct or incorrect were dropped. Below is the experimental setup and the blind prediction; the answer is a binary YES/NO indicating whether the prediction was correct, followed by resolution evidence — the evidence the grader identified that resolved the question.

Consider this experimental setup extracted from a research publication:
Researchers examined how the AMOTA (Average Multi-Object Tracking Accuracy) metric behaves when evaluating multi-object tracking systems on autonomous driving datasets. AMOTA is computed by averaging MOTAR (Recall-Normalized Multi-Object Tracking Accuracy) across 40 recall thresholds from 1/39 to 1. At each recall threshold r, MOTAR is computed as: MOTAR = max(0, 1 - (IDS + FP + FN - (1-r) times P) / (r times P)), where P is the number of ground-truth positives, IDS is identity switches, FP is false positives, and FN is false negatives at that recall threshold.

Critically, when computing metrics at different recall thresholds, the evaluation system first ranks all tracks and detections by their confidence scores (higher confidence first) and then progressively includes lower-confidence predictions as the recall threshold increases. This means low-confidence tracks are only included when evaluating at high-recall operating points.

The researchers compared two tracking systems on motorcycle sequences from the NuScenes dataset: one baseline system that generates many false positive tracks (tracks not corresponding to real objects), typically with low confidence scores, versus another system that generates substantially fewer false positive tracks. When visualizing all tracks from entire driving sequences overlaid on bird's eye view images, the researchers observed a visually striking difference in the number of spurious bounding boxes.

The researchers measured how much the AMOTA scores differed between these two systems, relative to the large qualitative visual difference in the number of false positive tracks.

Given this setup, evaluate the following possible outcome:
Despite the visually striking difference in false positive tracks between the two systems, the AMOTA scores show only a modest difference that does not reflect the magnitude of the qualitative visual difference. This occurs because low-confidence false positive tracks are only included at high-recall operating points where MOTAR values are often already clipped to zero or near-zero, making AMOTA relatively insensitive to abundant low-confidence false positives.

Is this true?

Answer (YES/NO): NO